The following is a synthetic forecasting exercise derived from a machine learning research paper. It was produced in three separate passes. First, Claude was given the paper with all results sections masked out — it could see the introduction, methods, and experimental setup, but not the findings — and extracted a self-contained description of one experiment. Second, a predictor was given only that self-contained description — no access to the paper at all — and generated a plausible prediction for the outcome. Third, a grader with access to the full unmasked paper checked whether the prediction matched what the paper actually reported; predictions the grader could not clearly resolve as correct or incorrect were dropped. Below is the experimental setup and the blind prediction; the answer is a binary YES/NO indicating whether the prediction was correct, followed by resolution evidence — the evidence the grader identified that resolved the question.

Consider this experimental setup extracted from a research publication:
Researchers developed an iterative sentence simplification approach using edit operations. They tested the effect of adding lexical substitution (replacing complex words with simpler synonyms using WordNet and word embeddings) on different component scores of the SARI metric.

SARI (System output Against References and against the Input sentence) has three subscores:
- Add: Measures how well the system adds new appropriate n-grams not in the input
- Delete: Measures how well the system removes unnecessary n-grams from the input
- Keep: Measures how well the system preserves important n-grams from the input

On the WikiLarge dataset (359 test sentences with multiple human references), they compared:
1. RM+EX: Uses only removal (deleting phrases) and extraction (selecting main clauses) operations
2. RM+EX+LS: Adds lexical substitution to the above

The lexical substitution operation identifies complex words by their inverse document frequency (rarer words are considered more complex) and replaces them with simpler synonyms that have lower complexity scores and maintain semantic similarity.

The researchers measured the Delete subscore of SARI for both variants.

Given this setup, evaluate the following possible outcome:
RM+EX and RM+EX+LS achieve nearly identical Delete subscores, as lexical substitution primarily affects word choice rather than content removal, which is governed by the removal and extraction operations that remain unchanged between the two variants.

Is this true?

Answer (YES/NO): NO